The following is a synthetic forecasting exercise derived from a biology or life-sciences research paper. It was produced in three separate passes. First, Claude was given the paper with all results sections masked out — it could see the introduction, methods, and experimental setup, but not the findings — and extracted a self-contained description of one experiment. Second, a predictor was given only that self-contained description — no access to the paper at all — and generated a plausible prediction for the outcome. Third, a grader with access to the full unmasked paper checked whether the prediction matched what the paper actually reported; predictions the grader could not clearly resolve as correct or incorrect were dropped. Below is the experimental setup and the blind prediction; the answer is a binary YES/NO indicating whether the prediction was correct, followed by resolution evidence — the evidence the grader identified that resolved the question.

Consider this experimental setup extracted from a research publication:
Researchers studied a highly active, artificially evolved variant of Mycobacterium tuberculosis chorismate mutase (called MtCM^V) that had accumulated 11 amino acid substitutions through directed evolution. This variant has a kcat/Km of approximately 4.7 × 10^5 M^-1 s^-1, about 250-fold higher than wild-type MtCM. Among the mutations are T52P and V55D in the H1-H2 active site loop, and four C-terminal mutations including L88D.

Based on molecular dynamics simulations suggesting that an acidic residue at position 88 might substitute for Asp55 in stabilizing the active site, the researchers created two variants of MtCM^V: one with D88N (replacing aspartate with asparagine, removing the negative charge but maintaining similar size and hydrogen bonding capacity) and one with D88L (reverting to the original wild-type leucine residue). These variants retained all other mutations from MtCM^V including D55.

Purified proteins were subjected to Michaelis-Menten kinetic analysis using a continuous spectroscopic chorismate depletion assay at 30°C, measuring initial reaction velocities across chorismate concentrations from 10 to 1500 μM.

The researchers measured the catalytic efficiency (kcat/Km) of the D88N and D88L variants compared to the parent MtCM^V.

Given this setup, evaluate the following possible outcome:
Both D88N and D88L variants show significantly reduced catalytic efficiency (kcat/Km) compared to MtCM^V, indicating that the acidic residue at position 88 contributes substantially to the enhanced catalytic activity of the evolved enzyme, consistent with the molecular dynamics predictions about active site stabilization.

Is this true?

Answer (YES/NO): YES